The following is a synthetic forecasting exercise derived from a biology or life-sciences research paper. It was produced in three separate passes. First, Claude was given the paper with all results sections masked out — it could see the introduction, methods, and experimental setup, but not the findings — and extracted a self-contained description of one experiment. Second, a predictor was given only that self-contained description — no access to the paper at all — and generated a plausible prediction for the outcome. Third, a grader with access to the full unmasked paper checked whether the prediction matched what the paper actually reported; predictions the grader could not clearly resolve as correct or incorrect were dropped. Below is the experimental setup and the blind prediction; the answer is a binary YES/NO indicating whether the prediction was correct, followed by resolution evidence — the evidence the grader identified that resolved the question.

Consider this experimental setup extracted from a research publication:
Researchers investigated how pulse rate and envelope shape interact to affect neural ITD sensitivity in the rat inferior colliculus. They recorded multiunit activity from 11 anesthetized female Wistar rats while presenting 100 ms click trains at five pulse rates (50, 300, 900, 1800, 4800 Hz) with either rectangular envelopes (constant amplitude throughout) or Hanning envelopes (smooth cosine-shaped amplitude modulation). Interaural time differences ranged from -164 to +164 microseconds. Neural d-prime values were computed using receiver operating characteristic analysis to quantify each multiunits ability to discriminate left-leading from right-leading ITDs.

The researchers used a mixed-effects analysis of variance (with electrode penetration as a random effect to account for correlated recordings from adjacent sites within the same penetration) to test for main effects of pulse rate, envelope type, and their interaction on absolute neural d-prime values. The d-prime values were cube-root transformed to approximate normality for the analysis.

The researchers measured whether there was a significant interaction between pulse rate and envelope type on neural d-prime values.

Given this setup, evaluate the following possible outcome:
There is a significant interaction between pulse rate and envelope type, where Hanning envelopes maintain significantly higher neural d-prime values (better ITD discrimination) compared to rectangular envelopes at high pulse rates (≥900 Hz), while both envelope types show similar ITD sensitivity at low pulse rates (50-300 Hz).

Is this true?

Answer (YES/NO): NO